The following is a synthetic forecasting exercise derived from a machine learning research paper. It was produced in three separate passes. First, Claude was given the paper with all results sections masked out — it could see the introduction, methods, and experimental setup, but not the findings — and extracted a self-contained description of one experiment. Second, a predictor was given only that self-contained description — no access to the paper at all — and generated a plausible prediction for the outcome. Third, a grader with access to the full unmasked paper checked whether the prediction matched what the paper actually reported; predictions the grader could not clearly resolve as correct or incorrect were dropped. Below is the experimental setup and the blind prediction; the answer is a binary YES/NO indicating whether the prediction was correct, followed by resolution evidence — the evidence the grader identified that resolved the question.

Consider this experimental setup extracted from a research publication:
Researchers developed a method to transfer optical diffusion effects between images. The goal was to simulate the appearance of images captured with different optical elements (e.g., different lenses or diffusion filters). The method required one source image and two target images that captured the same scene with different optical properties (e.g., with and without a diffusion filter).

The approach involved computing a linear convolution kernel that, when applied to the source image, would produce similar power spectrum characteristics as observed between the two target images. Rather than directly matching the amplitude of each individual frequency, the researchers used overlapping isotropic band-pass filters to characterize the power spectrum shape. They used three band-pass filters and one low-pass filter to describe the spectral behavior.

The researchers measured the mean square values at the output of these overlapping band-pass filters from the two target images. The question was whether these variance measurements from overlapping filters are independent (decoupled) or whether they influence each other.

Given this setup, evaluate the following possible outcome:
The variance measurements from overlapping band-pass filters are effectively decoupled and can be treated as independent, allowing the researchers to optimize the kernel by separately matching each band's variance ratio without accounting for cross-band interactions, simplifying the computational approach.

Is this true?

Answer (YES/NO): NO